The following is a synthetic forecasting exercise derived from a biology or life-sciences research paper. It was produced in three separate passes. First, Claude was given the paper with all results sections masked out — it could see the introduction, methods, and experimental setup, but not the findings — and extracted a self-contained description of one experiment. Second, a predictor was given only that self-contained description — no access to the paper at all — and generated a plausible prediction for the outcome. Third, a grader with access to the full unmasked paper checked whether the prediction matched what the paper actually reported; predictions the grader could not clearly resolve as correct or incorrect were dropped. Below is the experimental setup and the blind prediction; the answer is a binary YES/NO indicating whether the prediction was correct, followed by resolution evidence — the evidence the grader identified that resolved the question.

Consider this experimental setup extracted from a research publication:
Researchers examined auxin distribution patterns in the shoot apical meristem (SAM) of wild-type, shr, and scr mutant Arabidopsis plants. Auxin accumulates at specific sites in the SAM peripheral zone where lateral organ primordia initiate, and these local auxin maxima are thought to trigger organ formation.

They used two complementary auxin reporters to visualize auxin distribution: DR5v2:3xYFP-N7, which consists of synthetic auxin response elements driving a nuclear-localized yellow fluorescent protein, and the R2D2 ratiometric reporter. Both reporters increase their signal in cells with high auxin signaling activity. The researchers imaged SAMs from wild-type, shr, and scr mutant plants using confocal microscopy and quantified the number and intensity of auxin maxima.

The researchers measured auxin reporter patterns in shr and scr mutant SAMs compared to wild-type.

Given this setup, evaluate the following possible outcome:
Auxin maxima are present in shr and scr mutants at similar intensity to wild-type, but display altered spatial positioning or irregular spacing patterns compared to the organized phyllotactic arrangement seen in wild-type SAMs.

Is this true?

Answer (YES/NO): NO